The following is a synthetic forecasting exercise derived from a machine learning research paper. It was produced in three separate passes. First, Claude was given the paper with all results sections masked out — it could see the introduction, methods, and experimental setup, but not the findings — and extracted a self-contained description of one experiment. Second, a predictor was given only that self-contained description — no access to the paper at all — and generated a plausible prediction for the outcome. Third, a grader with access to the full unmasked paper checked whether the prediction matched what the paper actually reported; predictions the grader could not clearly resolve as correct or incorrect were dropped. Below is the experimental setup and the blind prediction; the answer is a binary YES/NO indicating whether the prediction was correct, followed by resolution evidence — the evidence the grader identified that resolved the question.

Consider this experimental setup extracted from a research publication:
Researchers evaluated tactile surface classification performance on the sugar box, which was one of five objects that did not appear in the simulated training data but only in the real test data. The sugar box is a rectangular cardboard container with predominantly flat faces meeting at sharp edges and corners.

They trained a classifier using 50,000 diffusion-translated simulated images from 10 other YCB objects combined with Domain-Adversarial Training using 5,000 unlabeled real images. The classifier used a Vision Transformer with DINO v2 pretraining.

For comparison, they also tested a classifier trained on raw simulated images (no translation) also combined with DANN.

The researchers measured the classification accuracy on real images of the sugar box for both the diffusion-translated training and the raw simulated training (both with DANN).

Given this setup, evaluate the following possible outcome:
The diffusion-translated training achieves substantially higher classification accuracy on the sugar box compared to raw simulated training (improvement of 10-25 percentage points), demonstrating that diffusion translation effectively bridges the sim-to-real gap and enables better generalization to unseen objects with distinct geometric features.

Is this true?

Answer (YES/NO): NO